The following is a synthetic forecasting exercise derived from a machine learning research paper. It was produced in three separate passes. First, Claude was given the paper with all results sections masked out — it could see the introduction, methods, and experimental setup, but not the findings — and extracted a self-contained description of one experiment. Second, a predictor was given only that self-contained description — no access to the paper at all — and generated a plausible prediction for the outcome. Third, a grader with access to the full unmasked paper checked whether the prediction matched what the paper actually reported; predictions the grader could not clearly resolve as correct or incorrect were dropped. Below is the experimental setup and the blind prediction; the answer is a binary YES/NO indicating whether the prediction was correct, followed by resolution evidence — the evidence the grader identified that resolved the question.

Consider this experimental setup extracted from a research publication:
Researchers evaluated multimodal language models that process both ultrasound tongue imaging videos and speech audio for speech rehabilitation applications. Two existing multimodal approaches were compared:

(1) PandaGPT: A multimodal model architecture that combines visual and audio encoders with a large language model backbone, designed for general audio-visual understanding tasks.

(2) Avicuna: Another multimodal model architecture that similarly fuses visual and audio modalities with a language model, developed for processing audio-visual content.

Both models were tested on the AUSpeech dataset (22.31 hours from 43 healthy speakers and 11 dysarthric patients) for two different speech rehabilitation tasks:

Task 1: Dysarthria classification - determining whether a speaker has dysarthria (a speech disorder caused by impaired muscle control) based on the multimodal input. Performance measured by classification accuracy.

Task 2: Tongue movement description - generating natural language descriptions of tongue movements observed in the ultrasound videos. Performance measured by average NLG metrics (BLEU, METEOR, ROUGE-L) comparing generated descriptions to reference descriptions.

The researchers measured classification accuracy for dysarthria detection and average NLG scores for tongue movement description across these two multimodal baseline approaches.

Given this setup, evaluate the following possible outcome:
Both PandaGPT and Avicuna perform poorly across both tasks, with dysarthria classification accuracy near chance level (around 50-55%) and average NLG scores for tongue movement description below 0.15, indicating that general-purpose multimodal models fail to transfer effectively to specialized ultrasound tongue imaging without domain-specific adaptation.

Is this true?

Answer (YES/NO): NO